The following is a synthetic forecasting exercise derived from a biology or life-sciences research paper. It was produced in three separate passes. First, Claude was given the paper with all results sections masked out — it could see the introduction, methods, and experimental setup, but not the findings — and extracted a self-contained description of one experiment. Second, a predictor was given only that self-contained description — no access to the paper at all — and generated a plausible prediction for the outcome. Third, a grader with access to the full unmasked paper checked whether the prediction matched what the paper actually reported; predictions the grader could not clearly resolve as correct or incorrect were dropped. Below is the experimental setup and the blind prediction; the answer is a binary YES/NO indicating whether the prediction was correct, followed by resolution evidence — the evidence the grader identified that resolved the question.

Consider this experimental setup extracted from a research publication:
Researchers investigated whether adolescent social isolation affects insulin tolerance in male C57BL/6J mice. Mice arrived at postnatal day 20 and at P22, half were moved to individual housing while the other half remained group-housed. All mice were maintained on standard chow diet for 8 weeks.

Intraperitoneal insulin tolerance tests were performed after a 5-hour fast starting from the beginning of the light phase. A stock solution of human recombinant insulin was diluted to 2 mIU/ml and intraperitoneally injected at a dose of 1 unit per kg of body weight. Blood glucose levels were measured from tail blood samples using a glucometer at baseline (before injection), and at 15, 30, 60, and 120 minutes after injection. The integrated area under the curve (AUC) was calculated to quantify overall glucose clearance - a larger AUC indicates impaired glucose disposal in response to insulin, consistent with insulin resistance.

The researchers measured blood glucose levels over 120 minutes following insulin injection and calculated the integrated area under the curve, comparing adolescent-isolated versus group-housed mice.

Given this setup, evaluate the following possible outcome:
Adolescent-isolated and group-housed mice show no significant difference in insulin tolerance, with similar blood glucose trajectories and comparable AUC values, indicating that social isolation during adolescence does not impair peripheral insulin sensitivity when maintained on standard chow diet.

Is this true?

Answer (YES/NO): NO